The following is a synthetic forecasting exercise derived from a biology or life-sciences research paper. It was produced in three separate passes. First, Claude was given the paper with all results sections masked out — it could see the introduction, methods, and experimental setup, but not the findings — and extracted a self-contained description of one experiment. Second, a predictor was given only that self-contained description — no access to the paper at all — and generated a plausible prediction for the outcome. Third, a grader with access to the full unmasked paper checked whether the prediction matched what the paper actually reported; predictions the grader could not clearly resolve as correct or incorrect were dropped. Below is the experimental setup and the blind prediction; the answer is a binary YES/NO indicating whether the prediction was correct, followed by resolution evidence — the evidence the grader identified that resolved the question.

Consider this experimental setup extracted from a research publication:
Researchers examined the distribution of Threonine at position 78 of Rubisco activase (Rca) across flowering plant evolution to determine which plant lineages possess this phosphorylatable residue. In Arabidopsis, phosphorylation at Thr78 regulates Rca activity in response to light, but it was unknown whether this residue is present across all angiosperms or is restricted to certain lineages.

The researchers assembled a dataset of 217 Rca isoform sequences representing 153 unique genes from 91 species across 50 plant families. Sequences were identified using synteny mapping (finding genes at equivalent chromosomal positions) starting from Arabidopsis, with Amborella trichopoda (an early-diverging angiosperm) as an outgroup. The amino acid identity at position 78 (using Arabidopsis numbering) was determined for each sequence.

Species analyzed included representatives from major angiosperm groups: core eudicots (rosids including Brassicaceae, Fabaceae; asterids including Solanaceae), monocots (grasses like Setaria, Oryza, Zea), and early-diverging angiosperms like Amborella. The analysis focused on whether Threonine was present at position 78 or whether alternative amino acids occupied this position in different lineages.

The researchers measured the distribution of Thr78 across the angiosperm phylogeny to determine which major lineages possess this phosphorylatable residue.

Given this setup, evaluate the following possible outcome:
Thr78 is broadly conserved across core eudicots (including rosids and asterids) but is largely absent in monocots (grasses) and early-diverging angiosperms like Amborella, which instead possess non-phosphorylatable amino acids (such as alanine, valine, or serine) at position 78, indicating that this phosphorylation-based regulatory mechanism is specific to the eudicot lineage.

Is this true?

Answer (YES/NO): NO